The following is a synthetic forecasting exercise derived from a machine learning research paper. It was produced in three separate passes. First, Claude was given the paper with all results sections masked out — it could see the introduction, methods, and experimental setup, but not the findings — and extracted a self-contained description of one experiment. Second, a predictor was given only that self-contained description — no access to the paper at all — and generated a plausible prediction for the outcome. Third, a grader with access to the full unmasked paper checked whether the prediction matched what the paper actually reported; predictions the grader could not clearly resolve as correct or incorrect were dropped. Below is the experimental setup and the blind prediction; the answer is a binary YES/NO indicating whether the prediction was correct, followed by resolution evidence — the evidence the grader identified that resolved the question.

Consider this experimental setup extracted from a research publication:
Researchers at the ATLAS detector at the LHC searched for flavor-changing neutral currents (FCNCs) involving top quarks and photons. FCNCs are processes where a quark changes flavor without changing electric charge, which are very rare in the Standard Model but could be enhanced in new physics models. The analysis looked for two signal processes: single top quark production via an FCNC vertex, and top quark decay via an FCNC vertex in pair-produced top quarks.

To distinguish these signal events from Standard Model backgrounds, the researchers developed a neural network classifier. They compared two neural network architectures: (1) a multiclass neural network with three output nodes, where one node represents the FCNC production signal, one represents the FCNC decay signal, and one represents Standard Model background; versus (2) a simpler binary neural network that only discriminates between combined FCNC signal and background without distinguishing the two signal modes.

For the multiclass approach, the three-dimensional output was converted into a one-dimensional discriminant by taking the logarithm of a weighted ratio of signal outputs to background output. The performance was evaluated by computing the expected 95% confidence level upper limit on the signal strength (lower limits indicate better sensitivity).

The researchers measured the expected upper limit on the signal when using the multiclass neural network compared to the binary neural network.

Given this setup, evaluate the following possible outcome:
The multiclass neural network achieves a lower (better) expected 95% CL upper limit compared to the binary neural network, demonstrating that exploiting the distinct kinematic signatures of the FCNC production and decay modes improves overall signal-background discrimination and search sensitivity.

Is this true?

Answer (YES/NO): YES